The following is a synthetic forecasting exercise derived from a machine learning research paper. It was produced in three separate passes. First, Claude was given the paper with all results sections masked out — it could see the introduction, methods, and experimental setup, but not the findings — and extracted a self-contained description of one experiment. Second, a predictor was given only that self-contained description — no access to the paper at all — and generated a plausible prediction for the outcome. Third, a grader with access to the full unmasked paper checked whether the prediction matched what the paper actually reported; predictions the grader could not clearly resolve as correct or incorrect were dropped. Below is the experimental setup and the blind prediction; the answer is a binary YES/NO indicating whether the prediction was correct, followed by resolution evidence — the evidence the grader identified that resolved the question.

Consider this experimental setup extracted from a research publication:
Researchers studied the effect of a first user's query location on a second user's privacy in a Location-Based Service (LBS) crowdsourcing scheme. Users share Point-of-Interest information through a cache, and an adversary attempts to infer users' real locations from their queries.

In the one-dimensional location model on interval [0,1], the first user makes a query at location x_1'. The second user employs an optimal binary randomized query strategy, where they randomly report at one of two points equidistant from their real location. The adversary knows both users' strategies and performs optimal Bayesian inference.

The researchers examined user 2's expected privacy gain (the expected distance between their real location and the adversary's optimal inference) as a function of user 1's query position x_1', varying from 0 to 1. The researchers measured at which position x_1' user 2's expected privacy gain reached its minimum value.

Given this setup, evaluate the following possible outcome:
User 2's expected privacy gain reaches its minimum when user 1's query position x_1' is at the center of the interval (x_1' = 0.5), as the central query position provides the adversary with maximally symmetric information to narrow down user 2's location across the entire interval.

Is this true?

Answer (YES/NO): YES